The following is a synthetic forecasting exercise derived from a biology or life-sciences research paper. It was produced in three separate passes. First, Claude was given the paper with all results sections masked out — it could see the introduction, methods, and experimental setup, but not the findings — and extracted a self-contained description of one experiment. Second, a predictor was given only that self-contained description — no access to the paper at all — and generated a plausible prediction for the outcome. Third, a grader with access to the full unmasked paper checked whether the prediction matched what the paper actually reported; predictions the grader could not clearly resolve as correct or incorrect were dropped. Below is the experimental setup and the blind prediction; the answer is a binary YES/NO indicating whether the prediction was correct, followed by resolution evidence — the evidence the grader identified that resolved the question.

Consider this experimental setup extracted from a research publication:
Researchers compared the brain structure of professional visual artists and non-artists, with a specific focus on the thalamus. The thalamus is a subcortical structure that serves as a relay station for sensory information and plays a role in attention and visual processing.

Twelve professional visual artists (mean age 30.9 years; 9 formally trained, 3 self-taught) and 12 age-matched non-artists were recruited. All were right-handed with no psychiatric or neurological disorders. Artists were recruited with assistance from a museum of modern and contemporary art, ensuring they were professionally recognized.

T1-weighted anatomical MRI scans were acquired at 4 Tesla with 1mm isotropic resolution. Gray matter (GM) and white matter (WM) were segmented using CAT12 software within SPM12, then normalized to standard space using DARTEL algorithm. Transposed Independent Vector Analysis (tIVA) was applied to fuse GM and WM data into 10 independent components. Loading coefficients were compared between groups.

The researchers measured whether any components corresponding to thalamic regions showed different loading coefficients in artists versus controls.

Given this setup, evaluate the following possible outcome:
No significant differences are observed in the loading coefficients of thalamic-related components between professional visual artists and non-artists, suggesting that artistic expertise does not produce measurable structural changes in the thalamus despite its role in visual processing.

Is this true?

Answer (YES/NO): NO